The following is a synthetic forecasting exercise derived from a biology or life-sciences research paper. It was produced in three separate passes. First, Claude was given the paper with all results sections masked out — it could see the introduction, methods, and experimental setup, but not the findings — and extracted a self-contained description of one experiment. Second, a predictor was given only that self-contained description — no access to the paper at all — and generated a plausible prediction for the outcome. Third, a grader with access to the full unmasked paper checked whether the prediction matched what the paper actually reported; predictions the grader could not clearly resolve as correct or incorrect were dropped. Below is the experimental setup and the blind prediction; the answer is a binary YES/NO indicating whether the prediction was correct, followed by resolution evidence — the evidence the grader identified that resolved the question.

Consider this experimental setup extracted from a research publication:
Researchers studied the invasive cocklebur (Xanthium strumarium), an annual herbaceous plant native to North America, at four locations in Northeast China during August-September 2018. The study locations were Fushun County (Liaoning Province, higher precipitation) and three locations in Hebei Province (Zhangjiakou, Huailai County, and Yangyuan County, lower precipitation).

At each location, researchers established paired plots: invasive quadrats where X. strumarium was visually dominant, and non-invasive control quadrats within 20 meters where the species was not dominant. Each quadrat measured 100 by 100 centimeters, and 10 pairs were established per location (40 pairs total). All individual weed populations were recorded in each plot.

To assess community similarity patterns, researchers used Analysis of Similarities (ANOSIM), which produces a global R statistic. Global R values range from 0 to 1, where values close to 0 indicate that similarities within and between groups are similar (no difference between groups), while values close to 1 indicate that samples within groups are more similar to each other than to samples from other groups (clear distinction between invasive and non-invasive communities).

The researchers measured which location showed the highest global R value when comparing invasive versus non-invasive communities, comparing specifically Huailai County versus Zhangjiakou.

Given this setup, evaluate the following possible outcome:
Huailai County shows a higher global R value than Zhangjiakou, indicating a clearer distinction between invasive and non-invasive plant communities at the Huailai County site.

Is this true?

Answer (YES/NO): YES